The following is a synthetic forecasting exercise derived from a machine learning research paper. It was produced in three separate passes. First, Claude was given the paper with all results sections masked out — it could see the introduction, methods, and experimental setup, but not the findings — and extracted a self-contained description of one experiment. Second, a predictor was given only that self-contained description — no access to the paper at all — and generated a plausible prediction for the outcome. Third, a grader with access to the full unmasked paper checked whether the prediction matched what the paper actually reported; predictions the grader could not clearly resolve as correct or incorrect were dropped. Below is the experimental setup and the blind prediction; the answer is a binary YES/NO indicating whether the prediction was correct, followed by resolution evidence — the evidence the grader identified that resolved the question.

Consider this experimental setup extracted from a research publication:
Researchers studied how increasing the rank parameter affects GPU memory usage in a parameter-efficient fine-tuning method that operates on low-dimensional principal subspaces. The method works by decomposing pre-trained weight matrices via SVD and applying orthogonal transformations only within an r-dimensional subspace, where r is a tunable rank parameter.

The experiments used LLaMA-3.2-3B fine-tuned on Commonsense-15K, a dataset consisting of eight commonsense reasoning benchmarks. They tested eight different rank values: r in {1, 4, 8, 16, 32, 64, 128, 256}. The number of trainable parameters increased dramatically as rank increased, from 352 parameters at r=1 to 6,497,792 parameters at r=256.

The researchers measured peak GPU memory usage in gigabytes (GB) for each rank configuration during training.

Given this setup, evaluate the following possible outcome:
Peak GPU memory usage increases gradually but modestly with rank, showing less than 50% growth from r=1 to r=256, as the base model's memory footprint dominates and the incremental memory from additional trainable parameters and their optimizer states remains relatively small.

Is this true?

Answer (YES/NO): YES